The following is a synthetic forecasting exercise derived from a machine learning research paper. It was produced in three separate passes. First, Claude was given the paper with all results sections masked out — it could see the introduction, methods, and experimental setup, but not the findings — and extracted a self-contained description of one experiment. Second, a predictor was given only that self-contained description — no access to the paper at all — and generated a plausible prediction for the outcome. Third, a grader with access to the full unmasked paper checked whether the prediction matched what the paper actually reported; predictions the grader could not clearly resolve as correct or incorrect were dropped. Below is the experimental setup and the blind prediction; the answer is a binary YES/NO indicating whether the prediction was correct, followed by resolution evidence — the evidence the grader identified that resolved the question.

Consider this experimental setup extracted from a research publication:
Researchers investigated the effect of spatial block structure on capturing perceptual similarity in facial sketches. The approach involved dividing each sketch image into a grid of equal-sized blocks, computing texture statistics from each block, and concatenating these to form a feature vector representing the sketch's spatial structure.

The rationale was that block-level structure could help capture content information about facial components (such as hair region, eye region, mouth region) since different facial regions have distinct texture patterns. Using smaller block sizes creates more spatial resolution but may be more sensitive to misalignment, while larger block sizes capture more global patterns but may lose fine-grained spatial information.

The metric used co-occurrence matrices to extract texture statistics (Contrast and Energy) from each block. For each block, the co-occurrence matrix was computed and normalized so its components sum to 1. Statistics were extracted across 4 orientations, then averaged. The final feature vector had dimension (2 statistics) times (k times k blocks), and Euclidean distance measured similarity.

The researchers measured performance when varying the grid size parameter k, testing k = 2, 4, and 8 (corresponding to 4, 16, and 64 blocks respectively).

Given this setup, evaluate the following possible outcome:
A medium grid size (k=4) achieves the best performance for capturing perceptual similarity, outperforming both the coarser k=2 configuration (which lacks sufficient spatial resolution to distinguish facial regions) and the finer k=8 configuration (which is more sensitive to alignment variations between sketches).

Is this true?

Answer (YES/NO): YES